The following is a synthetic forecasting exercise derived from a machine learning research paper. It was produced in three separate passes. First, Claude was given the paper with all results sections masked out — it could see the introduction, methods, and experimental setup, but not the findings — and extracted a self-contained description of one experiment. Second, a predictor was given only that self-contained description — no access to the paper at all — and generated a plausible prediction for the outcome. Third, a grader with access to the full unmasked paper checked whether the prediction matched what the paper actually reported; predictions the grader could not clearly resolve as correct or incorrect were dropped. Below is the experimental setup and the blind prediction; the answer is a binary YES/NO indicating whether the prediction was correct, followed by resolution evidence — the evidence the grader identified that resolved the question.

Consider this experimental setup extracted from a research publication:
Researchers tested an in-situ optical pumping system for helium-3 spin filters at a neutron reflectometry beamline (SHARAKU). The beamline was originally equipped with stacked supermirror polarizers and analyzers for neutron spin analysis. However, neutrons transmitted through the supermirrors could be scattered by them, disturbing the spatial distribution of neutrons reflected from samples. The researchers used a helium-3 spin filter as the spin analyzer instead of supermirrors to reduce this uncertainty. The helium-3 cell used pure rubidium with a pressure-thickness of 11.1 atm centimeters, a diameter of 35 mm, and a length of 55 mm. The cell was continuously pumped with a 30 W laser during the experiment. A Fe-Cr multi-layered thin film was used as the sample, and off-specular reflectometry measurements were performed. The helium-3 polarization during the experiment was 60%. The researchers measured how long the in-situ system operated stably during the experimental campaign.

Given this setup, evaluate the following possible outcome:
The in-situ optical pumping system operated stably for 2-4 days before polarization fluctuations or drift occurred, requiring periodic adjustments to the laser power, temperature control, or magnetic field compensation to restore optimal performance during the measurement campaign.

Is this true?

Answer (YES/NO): NO